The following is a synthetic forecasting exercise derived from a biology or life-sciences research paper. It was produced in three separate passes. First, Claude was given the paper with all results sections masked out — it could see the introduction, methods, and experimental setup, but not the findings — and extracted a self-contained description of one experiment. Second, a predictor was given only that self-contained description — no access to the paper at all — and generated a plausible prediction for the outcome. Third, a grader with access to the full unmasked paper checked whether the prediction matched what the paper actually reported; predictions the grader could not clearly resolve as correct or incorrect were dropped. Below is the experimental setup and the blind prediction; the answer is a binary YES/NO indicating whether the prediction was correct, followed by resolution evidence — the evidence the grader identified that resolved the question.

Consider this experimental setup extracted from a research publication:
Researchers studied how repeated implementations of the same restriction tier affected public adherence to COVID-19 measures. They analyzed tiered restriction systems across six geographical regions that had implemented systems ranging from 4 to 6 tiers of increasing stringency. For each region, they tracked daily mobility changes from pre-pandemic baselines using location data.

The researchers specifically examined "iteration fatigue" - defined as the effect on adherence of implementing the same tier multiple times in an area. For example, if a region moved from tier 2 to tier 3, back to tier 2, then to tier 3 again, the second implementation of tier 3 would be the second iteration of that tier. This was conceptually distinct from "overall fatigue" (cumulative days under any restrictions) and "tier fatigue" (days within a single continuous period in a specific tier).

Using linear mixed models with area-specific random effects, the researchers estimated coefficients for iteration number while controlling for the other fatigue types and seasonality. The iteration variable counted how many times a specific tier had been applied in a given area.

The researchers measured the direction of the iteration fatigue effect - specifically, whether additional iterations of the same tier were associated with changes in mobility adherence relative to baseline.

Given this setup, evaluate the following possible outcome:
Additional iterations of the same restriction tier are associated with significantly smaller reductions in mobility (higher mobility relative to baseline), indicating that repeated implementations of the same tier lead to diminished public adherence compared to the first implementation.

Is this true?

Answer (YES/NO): YES